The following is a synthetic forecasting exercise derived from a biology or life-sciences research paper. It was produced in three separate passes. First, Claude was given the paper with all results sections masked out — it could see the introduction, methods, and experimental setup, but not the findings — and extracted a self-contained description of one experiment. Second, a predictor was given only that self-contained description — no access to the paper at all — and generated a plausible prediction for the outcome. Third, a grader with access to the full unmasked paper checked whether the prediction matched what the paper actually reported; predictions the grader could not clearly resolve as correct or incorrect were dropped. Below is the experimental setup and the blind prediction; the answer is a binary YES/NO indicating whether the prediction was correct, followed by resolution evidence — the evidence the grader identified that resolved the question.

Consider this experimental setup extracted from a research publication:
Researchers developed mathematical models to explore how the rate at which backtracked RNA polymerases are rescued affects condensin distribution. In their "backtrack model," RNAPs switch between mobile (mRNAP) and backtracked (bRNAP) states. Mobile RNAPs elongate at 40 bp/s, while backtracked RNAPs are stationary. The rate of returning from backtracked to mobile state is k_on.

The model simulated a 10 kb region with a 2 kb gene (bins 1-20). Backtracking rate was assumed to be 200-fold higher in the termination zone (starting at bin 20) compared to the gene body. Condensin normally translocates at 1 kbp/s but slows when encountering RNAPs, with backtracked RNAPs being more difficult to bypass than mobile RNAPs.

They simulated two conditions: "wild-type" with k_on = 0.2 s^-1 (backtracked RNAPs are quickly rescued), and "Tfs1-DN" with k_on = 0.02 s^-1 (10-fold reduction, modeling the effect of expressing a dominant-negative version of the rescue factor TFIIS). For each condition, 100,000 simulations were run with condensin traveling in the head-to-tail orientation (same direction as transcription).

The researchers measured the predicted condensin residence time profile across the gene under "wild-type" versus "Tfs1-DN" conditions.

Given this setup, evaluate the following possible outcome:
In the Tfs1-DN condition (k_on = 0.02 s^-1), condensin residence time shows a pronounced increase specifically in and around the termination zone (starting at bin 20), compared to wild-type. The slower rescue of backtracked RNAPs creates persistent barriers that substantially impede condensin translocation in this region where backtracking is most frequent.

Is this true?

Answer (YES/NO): NO